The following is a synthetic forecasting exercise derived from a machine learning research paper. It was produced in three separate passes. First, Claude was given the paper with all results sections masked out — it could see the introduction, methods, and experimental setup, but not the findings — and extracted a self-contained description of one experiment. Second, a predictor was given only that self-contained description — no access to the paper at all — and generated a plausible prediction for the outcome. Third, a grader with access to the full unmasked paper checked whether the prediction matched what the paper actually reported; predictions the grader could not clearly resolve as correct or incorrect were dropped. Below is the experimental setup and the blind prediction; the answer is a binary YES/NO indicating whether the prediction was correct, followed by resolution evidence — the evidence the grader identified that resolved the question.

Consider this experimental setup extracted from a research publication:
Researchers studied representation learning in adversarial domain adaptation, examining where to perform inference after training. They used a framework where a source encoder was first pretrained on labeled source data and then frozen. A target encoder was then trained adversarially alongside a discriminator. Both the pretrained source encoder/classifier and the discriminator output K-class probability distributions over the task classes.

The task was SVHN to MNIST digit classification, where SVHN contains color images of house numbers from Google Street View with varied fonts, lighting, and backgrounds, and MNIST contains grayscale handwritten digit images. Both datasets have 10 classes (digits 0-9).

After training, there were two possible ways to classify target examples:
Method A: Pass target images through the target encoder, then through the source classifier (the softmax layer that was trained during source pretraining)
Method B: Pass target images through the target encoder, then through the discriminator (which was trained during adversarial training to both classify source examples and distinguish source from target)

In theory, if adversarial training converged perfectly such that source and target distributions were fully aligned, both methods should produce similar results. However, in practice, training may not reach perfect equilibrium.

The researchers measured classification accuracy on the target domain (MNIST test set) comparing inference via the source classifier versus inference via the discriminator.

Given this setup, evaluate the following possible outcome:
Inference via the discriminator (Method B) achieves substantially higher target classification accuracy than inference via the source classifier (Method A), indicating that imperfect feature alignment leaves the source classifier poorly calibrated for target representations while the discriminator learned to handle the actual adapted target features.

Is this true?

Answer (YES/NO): NO